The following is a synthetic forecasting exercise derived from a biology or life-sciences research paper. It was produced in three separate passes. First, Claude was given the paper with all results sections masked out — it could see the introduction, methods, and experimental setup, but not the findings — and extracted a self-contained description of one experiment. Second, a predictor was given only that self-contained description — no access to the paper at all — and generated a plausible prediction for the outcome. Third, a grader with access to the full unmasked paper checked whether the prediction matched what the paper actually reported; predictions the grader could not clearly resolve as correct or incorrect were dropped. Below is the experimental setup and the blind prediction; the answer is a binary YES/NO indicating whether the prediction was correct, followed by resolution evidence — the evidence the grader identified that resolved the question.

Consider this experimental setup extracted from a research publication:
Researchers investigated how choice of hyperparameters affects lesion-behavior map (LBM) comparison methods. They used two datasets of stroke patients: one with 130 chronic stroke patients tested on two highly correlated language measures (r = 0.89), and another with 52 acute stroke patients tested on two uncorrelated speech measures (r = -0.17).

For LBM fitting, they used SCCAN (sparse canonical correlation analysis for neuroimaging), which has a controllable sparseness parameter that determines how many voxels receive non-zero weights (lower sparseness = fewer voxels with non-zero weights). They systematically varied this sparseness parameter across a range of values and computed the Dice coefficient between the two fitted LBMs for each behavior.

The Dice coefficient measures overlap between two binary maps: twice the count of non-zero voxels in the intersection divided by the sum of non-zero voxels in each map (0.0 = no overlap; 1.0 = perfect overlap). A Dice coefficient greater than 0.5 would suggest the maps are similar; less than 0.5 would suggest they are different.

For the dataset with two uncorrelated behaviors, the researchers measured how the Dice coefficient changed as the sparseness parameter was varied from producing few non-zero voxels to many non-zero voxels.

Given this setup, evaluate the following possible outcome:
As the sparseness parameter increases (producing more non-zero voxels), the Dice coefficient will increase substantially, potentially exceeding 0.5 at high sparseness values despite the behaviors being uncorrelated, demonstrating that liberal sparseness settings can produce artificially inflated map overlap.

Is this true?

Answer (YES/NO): YES